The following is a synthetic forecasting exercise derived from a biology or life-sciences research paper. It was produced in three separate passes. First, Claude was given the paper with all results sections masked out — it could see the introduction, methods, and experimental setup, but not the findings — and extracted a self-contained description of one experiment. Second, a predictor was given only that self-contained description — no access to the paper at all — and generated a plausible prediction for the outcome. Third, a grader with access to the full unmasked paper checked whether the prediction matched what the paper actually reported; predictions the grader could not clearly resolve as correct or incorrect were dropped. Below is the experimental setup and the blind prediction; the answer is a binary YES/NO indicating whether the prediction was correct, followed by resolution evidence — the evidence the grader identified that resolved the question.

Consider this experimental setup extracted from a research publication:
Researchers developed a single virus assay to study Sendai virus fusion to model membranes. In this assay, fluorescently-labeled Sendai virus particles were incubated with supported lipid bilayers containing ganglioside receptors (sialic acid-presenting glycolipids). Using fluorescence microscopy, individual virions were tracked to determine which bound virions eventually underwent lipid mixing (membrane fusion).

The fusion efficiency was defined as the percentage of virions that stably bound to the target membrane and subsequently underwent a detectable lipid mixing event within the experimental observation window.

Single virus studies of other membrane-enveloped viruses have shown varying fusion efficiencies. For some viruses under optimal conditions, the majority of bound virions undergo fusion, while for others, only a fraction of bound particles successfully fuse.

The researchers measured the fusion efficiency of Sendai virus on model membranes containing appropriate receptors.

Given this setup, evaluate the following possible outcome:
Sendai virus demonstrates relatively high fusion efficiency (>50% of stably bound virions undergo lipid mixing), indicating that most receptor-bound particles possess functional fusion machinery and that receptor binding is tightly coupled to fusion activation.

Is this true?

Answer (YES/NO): NO